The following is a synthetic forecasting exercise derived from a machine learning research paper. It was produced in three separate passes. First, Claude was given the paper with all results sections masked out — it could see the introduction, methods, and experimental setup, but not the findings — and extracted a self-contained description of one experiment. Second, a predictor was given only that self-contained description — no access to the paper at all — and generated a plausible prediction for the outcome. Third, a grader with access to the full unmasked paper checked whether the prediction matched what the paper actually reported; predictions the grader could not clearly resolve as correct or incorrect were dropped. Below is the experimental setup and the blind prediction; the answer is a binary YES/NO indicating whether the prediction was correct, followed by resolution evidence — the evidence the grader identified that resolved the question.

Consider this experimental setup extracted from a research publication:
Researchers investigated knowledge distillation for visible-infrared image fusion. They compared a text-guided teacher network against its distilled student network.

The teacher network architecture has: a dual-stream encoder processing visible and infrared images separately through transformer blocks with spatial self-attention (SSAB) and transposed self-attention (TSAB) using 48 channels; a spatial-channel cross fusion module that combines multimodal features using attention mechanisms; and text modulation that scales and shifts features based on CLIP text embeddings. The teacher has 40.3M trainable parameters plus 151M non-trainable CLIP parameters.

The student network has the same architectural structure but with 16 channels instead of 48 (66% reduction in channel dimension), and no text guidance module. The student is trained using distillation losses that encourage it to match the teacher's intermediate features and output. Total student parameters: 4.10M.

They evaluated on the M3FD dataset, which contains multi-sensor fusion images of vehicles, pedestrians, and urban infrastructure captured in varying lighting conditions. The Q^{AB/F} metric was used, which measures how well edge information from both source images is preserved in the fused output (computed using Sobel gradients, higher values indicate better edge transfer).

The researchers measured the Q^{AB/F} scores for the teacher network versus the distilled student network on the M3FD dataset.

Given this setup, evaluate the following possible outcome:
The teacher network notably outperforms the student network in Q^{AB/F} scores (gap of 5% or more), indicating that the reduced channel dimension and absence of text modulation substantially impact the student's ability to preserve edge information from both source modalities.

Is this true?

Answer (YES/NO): NO